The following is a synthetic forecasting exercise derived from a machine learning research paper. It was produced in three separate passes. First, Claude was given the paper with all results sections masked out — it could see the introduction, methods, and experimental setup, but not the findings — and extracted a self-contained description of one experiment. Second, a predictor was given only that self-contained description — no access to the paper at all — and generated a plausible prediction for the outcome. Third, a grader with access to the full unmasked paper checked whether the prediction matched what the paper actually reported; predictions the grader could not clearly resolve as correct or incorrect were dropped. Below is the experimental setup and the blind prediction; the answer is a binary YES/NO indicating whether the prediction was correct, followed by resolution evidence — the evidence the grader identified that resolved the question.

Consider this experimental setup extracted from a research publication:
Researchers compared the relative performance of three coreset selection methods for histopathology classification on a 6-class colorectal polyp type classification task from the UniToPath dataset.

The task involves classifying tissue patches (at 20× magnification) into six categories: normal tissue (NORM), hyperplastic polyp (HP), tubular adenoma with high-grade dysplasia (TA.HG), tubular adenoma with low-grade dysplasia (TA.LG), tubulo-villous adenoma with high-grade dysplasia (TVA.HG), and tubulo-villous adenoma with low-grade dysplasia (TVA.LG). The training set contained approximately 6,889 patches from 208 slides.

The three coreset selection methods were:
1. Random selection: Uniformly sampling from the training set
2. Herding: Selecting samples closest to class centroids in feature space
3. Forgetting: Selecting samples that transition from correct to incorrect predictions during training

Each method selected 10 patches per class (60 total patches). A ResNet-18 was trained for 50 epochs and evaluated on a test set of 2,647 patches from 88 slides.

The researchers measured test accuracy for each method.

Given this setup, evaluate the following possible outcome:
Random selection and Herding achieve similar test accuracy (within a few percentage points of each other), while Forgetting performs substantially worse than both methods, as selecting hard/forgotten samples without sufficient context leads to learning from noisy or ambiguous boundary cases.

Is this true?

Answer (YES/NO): NO